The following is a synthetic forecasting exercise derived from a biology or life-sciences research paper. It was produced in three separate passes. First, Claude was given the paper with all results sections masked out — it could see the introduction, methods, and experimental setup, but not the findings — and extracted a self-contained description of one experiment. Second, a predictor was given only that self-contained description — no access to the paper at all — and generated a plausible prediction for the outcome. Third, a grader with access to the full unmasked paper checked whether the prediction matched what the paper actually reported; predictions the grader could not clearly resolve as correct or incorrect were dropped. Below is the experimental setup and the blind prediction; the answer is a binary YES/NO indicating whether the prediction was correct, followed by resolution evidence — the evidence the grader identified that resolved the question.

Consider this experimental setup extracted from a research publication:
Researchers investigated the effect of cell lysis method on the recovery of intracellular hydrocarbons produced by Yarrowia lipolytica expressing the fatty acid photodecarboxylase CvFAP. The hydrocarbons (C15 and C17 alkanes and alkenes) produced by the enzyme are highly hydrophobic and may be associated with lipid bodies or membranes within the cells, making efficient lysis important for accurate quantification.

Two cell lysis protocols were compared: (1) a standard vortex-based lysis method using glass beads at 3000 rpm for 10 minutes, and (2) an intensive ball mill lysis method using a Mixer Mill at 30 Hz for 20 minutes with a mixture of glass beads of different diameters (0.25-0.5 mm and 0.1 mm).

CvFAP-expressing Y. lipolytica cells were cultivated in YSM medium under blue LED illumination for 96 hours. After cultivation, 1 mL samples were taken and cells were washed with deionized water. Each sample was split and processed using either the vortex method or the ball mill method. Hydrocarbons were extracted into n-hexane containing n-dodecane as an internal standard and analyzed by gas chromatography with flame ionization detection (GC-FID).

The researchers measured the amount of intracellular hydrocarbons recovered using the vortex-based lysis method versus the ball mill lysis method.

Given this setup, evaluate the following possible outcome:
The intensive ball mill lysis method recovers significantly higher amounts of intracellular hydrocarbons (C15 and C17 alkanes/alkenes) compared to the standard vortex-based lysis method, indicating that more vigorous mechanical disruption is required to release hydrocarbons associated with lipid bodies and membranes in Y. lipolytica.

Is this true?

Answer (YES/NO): YES